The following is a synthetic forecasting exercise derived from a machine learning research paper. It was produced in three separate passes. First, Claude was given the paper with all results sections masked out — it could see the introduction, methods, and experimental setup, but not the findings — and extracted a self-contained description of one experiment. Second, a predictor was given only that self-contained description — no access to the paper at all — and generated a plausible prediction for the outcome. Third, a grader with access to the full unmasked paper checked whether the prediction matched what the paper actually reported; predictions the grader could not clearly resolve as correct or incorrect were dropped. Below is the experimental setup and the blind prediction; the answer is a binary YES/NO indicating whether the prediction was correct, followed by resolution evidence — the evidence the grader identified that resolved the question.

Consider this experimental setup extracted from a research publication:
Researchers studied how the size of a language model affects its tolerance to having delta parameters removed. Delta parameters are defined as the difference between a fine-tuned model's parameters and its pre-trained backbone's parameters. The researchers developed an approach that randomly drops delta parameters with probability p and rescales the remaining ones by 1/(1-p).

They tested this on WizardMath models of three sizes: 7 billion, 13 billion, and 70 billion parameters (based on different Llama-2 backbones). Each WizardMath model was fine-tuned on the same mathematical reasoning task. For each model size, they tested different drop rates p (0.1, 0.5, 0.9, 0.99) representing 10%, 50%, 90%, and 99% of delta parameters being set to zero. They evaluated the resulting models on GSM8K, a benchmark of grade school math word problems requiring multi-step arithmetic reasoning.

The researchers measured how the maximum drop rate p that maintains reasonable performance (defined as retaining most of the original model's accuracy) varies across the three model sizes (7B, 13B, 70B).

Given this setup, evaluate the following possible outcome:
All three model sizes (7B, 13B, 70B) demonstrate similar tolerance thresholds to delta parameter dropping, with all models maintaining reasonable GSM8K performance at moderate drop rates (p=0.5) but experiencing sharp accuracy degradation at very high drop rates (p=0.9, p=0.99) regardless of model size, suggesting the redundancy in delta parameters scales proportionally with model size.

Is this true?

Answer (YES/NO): NO